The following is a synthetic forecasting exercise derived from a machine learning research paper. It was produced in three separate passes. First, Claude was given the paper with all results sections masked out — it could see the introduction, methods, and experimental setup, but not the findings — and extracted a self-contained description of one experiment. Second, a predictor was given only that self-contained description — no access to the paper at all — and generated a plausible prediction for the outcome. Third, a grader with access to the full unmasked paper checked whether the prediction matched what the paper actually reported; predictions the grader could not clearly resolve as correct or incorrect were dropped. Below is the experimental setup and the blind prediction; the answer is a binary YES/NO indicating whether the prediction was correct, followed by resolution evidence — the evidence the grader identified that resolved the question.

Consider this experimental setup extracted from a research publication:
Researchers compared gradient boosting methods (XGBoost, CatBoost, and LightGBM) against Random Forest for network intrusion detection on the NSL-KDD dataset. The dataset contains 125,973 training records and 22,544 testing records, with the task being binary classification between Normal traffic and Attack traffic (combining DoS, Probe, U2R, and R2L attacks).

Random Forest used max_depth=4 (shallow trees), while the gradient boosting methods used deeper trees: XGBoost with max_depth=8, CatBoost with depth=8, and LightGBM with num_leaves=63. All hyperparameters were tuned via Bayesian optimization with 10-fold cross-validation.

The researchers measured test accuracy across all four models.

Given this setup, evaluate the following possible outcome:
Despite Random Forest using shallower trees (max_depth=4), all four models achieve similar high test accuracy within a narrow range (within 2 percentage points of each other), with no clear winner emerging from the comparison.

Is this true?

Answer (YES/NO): YES